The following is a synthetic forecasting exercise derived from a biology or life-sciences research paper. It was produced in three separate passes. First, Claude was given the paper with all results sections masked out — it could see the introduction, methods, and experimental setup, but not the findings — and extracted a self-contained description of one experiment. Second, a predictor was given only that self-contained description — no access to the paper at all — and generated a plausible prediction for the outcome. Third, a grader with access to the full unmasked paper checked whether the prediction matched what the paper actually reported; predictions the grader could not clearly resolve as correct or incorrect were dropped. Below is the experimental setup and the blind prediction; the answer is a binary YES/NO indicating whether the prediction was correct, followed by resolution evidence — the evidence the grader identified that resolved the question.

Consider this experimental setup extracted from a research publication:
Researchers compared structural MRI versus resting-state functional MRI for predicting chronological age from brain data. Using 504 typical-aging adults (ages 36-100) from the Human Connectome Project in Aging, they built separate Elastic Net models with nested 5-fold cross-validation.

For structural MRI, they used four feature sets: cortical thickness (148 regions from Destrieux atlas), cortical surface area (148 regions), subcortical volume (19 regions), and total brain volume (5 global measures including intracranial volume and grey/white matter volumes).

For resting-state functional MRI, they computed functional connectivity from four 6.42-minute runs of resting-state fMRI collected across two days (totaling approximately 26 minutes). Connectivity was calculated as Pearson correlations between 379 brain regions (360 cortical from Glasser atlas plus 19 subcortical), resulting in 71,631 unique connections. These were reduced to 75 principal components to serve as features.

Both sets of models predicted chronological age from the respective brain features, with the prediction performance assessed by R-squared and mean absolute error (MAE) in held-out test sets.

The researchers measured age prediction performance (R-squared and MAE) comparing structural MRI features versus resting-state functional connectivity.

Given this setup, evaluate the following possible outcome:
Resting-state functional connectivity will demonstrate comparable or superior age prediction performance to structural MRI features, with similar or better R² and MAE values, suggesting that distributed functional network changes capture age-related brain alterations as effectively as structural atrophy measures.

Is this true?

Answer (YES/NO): NO